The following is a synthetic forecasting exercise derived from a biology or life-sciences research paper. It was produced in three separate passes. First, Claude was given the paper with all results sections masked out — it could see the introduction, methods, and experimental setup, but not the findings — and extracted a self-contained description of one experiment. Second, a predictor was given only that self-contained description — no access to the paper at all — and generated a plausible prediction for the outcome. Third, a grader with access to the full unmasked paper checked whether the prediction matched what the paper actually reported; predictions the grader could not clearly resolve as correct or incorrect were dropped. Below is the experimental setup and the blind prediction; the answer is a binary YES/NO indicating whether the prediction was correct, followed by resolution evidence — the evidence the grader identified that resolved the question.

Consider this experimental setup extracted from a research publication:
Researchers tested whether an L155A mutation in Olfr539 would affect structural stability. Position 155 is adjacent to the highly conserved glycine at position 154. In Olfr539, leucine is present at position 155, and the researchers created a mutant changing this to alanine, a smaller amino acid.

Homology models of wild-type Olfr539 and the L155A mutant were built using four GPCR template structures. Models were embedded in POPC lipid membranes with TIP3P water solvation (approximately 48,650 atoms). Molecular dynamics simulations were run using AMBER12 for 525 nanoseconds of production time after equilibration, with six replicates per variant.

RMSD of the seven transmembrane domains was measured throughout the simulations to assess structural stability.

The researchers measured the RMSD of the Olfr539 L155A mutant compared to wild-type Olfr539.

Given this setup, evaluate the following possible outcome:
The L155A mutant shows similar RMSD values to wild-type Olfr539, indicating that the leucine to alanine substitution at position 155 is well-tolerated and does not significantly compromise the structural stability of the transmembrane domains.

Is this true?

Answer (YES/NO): YES